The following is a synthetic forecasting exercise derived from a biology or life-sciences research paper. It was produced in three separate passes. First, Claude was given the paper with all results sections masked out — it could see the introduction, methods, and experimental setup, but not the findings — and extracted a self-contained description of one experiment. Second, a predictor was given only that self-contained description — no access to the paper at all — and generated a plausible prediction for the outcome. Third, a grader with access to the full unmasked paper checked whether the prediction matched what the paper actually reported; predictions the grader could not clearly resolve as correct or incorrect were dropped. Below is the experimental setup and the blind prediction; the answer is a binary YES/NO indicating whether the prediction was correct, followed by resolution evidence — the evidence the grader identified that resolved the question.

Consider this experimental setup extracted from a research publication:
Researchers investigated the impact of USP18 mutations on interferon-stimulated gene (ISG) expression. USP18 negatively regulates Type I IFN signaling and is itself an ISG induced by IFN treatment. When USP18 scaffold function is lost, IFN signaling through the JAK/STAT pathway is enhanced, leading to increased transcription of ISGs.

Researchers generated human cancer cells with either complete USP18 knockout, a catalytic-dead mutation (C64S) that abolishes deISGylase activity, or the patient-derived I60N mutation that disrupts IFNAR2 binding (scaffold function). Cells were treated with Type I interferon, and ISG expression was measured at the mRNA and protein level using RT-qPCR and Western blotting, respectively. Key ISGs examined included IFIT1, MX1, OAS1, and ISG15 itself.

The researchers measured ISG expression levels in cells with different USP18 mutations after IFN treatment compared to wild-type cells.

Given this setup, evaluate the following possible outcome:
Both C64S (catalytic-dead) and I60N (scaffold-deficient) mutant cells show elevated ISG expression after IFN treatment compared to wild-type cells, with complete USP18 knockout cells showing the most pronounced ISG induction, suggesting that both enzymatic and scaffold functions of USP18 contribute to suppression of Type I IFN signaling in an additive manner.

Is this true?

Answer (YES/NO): NO